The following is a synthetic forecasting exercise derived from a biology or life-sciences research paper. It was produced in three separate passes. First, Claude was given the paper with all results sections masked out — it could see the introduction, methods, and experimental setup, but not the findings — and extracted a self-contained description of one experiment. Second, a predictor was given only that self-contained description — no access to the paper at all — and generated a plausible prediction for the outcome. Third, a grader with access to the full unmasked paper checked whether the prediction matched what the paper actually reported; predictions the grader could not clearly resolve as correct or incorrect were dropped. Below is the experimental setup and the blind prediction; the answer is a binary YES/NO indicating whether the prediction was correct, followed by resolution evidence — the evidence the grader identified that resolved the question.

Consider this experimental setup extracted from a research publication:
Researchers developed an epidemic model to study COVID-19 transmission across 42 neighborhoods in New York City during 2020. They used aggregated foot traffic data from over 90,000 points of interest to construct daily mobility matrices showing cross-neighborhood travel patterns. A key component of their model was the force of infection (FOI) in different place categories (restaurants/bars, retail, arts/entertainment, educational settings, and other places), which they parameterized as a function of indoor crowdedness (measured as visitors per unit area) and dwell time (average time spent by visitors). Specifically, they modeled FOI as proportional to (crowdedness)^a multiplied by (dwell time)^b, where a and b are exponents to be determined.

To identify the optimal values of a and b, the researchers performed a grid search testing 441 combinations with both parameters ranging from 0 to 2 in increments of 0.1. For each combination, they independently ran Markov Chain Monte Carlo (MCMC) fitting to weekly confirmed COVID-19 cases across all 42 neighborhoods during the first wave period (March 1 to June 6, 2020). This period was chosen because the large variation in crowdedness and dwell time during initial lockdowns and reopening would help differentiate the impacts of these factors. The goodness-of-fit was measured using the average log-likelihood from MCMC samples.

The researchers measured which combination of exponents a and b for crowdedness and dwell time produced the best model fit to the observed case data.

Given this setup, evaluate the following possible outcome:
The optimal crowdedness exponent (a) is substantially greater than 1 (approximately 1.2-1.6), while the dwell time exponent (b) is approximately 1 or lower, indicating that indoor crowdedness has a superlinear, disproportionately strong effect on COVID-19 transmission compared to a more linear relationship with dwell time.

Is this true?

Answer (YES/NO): NO